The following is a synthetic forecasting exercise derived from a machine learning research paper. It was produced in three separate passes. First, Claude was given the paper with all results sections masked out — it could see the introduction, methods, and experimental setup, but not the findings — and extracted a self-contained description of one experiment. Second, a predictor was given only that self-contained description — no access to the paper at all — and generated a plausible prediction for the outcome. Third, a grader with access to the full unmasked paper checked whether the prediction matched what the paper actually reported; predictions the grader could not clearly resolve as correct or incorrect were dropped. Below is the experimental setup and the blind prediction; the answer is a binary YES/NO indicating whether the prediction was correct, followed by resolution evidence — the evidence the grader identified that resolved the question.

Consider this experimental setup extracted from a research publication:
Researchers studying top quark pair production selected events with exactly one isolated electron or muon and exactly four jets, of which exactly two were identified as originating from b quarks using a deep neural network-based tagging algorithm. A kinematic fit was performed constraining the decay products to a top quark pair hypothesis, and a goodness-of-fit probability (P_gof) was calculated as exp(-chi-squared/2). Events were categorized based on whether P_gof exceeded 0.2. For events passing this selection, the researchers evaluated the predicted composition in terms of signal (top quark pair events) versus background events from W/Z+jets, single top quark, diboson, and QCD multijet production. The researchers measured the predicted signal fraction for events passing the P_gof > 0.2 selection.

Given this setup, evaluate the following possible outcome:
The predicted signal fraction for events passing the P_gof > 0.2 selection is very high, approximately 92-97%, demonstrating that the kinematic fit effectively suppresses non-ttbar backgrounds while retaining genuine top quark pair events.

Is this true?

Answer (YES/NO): YES